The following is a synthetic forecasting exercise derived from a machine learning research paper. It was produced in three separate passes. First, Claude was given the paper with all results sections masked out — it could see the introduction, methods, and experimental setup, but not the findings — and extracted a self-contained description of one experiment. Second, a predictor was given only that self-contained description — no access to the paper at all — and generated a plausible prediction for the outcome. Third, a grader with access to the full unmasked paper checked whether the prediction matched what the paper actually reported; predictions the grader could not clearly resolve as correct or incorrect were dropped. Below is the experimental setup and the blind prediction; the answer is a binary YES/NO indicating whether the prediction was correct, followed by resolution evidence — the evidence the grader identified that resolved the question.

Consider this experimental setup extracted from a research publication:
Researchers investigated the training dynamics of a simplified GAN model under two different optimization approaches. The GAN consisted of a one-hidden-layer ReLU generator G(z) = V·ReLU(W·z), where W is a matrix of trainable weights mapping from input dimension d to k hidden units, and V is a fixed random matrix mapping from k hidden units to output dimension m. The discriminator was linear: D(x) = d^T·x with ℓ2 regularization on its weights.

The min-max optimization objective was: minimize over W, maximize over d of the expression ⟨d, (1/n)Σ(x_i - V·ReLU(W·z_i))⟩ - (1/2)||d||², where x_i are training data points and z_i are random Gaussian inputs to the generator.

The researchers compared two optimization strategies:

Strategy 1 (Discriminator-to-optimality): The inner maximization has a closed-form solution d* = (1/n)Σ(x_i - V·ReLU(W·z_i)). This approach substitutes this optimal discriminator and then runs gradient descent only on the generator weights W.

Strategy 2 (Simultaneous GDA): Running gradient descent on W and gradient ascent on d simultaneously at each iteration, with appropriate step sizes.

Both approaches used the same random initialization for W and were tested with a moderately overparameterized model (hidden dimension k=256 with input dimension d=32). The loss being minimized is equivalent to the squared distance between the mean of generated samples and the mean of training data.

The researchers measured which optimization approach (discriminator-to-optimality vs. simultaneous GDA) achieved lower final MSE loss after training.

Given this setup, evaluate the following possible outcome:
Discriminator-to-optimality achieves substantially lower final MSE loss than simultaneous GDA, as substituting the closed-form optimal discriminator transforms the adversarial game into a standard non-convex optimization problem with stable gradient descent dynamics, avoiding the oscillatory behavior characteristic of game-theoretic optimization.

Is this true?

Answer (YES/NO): NO